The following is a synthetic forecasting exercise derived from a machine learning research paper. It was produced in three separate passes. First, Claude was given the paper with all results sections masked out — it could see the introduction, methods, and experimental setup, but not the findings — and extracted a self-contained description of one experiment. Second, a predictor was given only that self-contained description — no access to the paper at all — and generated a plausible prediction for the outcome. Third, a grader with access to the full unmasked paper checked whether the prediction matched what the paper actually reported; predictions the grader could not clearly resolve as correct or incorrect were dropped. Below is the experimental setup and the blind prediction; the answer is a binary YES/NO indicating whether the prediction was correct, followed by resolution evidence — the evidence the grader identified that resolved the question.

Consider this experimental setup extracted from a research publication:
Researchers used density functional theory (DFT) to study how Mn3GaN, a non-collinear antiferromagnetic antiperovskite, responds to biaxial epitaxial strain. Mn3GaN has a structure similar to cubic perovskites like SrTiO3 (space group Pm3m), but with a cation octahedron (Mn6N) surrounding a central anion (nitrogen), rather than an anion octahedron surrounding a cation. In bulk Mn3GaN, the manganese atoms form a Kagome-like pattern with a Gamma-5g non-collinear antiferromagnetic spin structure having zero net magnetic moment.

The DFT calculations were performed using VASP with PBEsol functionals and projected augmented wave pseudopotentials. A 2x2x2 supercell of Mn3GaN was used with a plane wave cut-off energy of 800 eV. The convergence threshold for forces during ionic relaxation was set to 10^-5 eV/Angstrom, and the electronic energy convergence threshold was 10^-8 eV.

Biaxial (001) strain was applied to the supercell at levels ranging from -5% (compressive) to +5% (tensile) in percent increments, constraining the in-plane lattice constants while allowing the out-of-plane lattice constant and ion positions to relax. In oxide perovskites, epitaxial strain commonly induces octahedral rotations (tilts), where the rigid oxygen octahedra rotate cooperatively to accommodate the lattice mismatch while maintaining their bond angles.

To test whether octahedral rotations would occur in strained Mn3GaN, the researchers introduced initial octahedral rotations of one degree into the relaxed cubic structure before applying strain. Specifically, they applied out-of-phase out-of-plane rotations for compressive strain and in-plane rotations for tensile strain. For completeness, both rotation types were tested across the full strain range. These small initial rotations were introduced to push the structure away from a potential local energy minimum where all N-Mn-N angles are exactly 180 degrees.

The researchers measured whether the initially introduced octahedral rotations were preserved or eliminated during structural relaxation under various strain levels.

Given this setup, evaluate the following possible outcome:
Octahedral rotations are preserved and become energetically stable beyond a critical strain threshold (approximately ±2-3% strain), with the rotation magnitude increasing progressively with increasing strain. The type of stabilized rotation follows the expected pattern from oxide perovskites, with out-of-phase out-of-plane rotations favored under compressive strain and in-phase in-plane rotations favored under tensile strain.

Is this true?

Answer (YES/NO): NO